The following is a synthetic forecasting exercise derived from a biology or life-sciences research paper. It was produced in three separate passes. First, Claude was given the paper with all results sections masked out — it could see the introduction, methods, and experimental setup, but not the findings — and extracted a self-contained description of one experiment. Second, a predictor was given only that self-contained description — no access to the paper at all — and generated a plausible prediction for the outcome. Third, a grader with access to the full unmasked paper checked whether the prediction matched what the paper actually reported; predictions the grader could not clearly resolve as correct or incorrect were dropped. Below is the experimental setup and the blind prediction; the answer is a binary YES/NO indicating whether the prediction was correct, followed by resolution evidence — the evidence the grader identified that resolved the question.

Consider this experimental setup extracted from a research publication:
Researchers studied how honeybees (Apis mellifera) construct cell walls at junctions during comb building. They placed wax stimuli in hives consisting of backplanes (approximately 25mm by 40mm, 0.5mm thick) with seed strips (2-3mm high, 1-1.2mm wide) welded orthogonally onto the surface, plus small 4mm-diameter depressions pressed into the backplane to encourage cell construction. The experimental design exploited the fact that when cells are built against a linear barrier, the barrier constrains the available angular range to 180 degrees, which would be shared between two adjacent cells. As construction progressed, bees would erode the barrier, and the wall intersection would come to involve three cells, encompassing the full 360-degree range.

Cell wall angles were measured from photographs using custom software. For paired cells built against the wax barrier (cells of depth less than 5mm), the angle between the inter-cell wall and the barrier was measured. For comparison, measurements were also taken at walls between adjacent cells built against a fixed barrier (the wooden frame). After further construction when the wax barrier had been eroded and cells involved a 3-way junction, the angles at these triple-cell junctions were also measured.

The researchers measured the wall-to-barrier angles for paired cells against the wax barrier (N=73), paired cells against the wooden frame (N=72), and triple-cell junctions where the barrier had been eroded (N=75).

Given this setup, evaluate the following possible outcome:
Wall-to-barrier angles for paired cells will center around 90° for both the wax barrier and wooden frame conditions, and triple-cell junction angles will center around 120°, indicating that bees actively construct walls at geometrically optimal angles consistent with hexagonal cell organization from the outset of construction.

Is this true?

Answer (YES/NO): NO